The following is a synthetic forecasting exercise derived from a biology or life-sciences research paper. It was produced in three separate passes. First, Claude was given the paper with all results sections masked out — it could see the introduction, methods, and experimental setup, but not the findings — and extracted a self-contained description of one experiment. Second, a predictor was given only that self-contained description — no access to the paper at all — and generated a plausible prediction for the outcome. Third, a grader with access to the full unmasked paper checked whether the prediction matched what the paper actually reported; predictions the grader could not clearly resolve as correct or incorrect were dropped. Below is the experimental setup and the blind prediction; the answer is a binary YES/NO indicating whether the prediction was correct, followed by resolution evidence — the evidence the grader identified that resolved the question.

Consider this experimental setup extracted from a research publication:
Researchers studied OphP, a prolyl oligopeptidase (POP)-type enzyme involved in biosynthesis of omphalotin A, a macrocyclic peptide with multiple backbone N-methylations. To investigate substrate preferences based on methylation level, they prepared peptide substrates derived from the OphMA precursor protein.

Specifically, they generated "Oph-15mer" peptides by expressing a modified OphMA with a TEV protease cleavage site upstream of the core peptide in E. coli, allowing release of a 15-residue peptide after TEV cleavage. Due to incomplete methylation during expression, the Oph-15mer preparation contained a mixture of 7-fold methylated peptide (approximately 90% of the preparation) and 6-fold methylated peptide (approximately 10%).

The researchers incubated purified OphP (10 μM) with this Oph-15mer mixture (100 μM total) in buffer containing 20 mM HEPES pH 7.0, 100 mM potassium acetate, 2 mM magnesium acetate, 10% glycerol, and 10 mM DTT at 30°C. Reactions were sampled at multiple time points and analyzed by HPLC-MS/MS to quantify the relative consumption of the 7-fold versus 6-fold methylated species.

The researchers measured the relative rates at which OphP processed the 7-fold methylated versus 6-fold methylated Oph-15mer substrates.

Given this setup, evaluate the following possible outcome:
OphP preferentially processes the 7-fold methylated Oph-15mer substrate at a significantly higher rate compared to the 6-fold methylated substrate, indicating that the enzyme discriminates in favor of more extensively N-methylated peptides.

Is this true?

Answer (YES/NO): YES